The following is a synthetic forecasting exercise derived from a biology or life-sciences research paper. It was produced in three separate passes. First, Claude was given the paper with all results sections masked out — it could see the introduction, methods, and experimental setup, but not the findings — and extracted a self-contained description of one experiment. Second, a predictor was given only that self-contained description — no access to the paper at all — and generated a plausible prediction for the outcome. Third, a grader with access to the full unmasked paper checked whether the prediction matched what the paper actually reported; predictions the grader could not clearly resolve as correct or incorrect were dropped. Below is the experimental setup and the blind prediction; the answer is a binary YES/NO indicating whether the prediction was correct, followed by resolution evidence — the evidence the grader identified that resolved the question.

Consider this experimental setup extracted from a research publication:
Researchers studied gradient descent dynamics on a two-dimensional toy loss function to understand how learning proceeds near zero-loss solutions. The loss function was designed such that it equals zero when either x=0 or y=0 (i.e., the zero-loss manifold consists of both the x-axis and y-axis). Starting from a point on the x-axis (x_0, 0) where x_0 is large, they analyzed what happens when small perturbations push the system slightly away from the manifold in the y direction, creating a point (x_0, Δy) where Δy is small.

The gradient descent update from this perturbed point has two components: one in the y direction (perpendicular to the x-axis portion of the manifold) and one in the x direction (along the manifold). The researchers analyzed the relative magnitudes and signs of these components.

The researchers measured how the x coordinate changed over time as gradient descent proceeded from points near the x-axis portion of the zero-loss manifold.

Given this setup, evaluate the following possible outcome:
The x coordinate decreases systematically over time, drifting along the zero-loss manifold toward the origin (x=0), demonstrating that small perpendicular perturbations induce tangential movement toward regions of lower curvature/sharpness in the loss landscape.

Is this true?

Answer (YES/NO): YES